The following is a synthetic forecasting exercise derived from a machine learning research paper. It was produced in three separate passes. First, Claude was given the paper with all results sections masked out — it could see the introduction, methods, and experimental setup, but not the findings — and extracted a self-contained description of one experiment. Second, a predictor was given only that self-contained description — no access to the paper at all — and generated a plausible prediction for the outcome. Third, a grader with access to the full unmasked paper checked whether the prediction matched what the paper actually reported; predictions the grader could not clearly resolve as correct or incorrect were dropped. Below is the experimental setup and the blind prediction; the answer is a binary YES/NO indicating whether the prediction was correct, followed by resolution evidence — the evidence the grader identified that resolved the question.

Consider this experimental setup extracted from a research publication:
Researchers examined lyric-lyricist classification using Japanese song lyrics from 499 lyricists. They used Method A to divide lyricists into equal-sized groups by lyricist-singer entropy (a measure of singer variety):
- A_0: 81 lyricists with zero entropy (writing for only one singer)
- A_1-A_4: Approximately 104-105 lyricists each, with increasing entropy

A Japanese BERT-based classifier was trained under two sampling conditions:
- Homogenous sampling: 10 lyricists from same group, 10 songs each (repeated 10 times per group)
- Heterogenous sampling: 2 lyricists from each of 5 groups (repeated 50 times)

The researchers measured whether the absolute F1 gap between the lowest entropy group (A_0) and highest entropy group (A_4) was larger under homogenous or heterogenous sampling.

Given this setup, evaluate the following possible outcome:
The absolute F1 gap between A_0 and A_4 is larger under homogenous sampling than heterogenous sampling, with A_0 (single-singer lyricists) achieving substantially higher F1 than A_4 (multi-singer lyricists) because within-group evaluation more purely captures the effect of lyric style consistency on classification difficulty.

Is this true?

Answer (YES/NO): YES